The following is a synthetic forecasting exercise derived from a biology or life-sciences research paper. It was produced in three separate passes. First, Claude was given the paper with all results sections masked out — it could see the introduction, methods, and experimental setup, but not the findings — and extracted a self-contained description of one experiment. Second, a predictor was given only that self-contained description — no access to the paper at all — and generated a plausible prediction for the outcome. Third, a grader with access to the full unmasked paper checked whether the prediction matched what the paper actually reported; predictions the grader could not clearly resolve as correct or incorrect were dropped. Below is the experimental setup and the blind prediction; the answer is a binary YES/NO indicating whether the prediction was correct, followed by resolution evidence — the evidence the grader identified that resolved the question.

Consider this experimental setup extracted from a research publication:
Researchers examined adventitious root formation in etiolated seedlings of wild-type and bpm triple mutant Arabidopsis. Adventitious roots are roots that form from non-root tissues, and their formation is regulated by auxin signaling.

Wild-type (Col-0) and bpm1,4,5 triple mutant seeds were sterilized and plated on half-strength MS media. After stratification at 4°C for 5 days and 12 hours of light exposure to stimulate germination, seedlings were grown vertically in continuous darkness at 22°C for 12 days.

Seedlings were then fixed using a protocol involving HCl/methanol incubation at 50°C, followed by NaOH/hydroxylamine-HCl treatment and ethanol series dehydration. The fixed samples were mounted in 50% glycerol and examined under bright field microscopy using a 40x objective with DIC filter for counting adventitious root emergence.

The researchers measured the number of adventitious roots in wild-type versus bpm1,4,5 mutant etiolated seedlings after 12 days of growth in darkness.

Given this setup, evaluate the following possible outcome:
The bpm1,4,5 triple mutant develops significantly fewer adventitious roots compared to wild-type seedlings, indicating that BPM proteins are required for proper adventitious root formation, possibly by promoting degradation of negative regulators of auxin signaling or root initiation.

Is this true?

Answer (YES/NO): NO